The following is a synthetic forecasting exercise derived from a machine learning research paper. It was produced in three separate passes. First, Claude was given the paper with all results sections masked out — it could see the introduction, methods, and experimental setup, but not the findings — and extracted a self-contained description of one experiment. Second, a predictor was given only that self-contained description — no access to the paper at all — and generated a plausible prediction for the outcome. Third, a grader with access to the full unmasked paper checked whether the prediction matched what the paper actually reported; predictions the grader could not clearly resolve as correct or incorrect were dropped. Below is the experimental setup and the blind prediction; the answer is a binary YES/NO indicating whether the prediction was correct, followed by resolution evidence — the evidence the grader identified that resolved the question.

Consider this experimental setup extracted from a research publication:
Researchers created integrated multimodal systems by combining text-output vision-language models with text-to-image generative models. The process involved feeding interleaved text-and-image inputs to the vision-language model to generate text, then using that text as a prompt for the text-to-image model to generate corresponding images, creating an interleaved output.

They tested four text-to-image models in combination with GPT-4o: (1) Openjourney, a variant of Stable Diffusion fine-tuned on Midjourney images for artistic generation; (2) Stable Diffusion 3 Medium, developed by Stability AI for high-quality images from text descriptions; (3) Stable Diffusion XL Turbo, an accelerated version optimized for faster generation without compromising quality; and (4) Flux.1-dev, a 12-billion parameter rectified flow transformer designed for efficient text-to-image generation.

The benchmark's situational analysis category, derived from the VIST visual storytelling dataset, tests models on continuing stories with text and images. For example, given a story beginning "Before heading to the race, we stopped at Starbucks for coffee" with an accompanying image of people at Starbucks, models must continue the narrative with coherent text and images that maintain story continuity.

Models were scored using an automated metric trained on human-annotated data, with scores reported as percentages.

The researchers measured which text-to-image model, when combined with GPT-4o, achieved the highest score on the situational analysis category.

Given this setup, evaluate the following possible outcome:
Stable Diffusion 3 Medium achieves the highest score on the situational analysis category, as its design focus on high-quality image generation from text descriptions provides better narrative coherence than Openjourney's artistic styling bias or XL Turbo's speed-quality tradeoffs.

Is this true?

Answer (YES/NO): NO